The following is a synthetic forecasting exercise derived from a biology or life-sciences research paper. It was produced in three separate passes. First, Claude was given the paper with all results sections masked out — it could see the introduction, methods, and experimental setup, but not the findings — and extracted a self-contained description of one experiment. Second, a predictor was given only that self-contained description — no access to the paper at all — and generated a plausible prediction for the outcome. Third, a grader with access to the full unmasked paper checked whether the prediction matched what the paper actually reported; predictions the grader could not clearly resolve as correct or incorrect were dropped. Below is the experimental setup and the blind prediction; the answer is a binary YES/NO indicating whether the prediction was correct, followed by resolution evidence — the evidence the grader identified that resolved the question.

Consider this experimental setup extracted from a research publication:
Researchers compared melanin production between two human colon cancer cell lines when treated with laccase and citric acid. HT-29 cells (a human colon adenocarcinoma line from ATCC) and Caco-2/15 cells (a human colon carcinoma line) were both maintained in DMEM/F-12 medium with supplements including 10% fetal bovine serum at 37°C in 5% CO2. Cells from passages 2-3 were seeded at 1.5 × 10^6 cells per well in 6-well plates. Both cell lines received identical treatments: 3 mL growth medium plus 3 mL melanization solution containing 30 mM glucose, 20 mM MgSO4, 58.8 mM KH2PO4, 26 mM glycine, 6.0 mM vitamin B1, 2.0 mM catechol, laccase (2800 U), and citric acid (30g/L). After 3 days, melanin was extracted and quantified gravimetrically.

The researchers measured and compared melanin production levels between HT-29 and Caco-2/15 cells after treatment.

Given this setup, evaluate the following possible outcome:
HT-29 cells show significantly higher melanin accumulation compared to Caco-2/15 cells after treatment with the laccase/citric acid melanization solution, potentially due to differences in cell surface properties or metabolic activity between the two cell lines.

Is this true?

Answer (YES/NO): YES